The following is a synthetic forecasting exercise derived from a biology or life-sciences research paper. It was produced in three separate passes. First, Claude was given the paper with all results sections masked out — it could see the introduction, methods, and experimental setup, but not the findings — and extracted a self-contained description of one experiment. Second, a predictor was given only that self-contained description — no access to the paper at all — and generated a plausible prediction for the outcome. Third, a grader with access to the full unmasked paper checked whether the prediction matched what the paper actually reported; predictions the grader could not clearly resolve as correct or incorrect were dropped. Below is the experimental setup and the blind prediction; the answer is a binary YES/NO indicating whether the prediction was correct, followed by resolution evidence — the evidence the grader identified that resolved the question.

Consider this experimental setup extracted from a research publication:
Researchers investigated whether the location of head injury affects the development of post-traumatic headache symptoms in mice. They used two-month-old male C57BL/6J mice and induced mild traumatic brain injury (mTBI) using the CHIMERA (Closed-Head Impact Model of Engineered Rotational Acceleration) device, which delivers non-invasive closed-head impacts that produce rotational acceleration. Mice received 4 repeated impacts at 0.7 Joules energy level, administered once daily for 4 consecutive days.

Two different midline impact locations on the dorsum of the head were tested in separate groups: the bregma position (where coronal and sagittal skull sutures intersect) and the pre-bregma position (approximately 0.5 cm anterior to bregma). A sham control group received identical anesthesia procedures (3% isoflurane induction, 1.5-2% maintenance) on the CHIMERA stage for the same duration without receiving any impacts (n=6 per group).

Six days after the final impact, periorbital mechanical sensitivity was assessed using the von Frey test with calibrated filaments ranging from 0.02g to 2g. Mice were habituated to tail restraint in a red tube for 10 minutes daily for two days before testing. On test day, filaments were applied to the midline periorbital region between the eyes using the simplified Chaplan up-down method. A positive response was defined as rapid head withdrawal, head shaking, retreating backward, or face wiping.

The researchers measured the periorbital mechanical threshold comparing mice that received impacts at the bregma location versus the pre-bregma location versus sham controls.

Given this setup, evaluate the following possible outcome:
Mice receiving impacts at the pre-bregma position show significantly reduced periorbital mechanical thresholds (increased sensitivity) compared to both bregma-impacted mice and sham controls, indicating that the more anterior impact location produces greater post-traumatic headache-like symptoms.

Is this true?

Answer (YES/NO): NO